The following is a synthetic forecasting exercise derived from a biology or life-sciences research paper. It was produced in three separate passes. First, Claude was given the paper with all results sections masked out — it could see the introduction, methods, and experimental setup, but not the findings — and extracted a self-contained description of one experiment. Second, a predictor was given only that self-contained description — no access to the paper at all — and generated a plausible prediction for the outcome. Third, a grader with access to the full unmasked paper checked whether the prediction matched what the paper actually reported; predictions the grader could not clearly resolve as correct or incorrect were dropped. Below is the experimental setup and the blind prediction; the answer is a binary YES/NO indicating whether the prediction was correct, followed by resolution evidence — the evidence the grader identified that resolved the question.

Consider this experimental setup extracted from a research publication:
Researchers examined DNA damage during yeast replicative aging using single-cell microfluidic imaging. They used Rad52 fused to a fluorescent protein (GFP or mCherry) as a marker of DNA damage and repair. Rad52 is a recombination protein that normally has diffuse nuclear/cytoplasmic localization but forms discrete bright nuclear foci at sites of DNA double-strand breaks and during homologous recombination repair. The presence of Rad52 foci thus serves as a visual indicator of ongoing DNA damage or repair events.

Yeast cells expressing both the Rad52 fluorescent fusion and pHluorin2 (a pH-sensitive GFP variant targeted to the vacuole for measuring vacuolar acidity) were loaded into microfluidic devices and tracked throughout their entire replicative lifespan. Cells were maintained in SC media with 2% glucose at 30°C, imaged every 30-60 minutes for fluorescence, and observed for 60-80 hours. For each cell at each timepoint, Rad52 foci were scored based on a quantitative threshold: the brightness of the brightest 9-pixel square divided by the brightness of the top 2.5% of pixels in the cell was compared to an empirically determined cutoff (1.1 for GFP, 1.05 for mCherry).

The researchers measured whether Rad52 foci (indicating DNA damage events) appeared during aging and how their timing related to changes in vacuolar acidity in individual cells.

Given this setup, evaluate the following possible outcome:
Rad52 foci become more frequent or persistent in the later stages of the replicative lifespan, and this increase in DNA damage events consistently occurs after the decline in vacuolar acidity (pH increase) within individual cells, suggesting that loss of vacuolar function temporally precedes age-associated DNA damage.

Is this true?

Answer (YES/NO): YES